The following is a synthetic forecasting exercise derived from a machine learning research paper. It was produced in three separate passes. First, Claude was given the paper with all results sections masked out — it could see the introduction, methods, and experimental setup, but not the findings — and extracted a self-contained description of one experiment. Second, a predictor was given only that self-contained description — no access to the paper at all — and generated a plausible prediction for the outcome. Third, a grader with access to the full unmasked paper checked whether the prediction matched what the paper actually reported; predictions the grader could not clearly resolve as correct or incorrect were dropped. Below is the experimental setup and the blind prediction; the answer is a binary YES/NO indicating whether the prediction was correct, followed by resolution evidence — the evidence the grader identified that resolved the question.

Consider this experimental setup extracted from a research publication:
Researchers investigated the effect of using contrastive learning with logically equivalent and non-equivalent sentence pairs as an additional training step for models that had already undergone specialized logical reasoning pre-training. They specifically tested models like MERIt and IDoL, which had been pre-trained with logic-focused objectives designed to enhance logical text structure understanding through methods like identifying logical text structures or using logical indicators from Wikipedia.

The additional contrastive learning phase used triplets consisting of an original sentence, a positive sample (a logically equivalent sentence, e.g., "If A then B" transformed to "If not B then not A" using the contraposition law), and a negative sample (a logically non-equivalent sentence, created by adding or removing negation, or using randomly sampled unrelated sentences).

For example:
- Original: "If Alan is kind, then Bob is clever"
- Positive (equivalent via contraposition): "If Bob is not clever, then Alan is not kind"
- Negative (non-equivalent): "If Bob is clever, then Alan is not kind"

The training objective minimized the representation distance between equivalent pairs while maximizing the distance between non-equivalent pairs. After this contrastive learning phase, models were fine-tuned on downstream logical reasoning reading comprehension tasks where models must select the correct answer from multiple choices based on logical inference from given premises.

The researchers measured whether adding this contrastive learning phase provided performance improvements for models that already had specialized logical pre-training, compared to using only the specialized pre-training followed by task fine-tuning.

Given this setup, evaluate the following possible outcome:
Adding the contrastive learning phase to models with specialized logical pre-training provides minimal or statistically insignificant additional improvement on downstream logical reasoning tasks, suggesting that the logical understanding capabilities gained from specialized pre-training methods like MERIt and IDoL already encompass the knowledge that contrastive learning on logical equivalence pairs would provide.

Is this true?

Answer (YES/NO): NO